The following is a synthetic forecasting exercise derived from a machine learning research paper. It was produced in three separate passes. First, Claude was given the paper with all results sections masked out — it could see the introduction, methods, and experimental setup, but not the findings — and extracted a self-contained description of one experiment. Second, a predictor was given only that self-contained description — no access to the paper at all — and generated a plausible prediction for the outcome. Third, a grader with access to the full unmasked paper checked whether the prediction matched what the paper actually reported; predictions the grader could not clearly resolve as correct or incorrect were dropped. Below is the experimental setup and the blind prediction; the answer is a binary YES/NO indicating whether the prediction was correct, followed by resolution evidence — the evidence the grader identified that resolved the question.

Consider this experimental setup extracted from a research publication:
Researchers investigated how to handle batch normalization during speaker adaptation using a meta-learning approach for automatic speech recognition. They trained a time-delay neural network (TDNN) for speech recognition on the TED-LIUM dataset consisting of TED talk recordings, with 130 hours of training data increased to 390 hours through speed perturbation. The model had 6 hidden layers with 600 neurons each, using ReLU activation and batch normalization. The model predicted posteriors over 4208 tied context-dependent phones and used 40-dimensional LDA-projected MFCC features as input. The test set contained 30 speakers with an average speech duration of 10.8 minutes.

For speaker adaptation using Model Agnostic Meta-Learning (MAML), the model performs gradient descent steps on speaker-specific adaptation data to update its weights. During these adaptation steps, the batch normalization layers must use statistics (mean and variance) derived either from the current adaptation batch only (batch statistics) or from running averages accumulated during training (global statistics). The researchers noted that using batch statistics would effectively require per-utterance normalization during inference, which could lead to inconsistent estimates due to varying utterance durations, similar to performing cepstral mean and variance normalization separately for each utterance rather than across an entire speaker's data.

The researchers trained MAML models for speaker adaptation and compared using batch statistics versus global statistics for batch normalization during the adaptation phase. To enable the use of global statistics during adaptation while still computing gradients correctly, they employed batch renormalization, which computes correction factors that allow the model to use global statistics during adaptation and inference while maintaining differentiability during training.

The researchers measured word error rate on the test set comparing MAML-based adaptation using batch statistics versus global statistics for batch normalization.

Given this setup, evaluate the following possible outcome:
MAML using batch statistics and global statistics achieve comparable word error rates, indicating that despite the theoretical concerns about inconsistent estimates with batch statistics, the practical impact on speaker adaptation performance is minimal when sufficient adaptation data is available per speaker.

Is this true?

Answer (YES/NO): NO